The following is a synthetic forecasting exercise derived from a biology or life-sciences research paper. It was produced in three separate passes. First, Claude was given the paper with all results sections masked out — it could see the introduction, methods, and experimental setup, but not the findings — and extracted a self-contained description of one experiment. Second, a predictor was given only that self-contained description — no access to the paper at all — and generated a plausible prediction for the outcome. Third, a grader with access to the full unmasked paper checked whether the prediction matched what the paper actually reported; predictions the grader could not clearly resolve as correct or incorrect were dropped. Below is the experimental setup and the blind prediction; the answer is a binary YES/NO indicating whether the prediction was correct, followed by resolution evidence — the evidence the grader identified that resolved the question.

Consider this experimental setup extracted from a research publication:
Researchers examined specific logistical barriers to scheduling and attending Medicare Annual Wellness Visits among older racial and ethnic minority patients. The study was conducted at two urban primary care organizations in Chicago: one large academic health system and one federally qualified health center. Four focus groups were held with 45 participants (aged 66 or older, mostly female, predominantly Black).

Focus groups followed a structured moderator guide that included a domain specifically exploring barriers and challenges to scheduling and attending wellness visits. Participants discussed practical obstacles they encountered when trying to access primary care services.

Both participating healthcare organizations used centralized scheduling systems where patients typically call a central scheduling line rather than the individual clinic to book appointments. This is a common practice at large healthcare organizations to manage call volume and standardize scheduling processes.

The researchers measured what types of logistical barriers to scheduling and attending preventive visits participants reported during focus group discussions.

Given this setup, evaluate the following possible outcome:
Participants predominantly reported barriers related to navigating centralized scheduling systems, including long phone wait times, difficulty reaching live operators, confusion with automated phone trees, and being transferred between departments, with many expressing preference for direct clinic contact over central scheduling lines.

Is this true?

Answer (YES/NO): NO